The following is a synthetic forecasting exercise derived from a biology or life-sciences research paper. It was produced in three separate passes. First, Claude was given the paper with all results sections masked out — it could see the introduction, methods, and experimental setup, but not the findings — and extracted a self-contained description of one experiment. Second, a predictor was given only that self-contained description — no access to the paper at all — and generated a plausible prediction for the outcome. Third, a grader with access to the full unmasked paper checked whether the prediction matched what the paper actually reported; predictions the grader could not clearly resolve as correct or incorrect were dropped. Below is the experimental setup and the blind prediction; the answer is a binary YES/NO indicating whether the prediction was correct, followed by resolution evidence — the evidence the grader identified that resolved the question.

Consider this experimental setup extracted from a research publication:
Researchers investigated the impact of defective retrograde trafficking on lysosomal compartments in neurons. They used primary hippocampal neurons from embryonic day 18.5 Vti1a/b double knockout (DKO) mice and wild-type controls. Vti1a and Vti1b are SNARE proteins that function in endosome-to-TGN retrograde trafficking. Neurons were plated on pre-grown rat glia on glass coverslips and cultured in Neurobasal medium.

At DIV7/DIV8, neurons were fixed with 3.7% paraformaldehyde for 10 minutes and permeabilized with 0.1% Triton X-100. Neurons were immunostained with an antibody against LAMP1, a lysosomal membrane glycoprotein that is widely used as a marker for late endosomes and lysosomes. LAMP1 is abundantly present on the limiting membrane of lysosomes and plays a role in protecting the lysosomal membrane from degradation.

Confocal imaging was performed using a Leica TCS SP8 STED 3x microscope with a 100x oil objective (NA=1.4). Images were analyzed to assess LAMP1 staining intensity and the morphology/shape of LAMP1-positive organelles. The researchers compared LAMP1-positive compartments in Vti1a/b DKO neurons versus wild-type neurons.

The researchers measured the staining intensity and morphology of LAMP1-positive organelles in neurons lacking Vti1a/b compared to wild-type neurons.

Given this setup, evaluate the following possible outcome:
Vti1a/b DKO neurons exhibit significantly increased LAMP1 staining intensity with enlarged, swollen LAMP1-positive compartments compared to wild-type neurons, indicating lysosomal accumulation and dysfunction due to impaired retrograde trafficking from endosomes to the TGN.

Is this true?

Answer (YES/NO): NO